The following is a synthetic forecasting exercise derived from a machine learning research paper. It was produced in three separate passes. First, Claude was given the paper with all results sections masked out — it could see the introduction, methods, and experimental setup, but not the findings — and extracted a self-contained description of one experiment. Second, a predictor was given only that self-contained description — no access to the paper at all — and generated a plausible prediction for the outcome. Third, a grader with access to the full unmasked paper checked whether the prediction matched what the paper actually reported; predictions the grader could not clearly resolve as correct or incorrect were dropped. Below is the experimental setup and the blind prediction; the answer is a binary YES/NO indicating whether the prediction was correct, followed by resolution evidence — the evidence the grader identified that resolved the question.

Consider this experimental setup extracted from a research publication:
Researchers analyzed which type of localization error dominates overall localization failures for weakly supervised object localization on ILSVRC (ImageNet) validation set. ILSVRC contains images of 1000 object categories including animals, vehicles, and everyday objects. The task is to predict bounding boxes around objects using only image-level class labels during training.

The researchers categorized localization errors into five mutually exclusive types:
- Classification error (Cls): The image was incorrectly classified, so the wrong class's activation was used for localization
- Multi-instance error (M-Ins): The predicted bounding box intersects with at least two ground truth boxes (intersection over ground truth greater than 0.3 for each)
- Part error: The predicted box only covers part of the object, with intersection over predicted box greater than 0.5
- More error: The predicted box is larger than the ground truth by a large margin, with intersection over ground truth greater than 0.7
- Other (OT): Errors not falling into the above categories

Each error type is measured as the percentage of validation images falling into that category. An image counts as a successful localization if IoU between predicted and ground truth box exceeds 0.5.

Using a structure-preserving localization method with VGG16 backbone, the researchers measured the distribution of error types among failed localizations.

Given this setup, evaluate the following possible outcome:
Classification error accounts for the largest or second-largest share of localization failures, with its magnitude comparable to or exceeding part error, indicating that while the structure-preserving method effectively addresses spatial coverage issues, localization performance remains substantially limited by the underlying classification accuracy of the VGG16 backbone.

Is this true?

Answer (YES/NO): YES